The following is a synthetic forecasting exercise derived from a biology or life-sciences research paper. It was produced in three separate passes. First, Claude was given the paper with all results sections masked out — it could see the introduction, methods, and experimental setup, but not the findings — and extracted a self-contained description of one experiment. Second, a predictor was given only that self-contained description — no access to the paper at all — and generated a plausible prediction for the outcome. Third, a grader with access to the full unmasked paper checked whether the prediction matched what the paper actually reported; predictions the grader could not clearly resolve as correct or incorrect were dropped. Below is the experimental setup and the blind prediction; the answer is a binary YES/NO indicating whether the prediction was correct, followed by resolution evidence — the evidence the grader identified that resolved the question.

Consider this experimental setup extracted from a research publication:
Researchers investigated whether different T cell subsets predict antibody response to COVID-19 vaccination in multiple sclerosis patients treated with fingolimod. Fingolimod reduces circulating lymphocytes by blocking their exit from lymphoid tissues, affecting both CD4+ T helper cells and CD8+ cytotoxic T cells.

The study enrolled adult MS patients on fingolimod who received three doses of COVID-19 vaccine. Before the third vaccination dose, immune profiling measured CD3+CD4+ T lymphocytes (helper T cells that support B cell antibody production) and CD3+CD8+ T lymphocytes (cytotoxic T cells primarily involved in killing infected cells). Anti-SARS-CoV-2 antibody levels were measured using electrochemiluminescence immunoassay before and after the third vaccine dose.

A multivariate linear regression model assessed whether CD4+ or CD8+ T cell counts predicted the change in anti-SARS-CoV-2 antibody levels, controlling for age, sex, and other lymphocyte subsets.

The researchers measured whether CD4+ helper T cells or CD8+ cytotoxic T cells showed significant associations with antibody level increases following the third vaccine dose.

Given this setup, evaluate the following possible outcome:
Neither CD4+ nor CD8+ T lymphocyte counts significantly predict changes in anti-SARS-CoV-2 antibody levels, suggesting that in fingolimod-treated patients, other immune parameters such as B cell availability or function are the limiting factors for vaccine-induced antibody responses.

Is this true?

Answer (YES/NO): YES